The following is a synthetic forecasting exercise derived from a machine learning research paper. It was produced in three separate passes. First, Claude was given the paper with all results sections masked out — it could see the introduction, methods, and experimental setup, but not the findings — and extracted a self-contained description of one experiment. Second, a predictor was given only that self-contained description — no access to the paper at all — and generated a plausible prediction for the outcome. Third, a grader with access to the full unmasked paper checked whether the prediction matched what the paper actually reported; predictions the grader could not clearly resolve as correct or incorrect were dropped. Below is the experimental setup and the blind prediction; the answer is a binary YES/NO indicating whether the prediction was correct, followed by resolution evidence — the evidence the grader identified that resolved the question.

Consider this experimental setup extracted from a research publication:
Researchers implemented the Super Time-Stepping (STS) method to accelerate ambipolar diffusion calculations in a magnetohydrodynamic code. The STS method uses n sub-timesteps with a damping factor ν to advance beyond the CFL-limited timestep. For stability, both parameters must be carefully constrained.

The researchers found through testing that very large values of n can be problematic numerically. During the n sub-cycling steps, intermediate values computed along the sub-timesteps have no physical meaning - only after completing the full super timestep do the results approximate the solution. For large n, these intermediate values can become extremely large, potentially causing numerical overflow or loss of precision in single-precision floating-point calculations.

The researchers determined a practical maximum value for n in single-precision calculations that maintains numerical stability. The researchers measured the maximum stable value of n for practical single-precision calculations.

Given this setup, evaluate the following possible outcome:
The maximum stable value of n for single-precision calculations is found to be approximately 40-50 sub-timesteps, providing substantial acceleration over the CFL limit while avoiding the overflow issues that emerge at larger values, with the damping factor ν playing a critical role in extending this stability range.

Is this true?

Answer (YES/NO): NO